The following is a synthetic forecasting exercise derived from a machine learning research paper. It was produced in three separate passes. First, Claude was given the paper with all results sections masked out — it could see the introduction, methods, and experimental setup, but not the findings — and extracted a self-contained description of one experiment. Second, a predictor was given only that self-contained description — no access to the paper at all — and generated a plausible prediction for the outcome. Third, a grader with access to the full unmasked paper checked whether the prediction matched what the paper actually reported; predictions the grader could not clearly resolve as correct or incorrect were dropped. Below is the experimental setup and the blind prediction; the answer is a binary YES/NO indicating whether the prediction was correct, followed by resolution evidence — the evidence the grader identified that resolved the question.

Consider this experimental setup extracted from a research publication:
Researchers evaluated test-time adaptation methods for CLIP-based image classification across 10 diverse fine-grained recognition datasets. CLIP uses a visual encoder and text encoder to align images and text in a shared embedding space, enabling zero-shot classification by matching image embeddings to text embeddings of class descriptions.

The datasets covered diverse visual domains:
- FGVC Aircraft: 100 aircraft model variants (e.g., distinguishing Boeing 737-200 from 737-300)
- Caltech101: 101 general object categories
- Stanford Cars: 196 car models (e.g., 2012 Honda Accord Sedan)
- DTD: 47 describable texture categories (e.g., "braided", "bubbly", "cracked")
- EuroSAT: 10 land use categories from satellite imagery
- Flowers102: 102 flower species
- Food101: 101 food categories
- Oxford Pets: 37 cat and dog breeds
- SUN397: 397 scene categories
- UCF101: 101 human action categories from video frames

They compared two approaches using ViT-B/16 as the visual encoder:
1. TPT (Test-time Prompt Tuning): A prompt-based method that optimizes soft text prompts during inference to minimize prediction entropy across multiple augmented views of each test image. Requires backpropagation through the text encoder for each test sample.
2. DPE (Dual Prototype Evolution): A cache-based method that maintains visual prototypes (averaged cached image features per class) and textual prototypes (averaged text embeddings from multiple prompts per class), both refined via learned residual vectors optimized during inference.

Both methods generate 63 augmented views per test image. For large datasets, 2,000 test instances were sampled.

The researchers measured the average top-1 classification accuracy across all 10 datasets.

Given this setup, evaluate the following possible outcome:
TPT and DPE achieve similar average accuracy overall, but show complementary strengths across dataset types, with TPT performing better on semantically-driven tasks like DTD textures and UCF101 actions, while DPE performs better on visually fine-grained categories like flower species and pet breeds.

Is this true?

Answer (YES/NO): NO